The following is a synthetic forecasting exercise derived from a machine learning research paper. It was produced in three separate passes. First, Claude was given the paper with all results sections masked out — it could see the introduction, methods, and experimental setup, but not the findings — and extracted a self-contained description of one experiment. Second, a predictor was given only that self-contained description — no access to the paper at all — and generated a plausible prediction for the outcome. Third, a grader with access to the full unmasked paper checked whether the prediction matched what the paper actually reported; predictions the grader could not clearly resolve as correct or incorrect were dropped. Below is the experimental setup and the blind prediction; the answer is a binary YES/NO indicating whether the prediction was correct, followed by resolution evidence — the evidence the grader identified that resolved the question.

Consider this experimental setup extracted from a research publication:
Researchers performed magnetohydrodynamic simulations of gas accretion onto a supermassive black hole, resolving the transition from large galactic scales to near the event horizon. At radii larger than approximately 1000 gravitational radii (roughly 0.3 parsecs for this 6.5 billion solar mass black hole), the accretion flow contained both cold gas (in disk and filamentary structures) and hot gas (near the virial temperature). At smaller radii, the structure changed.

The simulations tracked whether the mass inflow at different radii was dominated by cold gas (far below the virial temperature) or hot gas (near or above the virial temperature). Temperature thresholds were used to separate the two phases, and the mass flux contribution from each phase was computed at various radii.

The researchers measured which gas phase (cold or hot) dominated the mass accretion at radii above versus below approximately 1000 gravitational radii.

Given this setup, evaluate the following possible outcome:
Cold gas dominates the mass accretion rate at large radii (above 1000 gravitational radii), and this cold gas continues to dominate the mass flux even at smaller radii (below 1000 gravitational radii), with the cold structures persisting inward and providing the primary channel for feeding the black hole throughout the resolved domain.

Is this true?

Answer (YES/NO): NO